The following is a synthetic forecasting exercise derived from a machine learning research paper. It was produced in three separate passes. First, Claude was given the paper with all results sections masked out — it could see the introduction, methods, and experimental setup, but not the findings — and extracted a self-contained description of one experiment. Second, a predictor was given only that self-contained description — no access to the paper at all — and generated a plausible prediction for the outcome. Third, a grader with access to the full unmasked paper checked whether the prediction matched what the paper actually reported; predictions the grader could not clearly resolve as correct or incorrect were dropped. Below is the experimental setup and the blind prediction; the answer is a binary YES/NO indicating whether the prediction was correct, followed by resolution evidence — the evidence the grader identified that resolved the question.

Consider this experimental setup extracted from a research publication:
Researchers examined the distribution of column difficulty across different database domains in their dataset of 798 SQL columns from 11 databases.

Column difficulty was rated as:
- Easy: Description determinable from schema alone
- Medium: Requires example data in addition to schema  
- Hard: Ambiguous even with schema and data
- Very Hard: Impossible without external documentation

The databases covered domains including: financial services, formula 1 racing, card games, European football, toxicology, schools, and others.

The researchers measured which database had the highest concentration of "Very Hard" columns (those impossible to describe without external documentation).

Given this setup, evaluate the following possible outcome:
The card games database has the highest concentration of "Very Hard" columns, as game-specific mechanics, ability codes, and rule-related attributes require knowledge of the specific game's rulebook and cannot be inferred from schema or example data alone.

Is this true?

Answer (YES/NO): NO